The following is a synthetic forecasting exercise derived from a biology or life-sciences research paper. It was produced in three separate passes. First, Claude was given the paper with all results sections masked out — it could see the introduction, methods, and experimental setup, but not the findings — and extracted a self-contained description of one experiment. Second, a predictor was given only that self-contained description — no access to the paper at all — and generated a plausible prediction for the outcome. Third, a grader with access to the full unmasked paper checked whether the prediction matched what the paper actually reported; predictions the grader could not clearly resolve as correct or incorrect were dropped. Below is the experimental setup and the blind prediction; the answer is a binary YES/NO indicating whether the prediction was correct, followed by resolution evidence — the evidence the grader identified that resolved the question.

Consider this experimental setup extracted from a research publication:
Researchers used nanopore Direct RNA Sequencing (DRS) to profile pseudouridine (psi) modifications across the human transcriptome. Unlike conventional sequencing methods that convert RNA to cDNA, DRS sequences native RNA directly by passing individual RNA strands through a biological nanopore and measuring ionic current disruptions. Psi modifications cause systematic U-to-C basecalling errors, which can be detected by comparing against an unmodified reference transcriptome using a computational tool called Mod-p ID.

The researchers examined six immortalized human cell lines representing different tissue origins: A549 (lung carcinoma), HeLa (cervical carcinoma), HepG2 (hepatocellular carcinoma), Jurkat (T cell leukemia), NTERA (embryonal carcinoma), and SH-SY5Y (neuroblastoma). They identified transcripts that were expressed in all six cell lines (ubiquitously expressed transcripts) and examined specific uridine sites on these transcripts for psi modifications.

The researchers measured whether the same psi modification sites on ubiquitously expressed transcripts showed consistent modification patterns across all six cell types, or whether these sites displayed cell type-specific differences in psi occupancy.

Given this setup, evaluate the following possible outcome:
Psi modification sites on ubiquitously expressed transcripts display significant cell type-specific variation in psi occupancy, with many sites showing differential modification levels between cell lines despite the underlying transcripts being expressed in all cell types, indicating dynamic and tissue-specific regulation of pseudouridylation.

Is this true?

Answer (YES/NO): YES